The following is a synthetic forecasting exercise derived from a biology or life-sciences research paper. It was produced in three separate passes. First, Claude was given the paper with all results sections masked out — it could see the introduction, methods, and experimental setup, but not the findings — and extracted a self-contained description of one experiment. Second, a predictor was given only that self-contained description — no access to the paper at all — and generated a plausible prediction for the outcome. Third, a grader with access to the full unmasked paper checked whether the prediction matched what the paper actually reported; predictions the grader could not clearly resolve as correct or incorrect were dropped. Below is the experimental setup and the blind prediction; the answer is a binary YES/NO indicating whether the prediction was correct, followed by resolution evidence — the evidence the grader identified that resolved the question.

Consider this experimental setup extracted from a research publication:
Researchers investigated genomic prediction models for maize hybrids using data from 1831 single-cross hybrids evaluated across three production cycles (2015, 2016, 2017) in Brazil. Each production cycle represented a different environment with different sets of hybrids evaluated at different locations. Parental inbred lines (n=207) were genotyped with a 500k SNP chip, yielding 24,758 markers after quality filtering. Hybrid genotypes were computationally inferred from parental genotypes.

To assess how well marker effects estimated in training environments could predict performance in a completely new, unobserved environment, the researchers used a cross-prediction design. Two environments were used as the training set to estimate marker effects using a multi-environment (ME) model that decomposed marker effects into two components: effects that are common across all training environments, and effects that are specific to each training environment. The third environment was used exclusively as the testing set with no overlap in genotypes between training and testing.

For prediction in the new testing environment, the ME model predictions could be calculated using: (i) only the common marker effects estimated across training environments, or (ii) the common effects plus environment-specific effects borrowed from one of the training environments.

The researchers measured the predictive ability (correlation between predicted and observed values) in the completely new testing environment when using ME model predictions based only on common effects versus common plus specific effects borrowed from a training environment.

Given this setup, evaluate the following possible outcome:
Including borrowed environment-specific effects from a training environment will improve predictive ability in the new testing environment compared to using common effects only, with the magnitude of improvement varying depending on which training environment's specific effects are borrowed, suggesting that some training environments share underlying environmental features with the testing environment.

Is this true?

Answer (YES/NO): NO